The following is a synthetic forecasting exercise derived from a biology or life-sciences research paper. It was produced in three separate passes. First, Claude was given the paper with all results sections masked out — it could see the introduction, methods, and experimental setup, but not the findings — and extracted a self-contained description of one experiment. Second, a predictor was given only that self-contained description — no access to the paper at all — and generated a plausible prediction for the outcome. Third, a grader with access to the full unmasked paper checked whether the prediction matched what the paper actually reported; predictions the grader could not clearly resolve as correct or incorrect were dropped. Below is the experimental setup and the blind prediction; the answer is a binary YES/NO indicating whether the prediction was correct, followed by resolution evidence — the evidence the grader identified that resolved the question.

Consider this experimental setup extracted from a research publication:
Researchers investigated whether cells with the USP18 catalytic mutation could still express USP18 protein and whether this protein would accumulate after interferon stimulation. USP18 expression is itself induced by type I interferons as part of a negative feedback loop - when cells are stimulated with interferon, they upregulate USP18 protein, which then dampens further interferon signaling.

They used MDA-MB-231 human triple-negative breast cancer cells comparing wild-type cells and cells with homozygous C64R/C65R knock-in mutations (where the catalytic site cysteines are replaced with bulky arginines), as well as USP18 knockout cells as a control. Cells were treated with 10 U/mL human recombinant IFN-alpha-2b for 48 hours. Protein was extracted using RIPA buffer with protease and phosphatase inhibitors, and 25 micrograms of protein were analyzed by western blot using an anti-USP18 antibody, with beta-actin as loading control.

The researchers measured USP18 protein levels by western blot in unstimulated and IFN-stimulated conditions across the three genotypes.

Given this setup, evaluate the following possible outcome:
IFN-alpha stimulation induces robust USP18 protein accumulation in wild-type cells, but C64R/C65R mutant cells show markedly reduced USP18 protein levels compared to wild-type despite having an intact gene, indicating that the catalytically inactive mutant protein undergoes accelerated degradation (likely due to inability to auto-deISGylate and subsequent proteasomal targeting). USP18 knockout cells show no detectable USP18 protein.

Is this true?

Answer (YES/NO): NO